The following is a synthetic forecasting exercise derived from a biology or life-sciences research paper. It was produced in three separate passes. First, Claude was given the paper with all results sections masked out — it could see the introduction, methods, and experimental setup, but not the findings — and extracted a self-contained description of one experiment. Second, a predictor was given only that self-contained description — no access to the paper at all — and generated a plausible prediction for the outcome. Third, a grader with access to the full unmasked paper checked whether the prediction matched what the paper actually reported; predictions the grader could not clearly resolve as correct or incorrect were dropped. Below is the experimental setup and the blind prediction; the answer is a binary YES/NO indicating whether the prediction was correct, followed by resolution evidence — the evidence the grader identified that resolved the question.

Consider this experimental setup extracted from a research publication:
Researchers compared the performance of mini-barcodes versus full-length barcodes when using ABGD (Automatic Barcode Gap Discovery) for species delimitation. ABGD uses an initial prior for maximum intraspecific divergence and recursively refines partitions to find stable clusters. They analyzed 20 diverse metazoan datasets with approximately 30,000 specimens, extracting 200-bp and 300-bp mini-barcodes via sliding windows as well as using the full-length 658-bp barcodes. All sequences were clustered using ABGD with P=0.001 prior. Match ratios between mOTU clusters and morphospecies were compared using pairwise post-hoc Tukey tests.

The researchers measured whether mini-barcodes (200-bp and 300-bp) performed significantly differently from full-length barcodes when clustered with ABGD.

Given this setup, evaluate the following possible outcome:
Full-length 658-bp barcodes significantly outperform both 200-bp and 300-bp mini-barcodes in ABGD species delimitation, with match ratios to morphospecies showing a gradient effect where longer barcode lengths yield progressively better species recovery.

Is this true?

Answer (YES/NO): NO